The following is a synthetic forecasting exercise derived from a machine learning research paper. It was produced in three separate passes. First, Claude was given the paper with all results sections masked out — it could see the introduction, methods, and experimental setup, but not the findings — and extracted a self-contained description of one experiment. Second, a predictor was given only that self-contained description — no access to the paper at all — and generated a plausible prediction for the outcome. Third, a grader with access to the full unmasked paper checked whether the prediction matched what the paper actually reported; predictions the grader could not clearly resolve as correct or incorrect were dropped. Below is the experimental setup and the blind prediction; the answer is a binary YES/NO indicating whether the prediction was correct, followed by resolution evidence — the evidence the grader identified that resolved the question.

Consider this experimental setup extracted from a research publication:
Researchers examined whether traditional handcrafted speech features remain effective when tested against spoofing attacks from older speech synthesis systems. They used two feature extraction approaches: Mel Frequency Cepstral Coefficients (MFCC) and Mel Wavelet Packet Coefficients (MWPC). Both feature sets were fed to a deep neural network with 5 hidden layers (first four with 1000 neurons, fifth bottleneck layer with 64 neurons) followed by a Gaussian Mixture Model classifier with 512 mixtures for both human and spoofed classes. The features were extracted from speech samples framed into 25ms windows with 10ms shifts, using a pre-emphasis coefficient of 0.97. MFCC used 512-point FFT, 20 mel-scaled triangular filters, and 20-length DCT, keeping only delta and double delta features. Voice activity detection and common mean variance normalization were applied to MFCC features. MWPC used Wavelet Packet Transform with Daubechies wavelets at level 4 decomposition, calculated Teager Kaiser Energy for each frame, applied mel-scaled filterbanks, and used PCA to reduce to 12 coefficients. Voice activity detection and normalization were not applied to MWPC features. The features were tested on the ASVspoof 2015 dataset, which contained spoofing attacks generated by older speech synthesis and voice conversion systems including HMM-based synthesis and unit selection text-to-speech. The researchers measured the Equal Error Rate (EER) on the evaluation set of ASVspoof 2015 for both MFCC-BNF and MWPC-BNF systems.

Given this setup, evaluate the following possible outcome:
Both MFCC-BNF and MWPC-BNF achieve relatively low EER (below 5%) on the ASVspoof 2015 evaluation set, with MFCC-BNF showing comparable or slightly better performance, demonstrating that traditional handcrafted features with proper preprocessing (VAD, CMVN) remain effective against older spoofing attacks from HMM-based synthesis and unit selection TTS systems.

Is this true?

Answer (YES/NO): NO